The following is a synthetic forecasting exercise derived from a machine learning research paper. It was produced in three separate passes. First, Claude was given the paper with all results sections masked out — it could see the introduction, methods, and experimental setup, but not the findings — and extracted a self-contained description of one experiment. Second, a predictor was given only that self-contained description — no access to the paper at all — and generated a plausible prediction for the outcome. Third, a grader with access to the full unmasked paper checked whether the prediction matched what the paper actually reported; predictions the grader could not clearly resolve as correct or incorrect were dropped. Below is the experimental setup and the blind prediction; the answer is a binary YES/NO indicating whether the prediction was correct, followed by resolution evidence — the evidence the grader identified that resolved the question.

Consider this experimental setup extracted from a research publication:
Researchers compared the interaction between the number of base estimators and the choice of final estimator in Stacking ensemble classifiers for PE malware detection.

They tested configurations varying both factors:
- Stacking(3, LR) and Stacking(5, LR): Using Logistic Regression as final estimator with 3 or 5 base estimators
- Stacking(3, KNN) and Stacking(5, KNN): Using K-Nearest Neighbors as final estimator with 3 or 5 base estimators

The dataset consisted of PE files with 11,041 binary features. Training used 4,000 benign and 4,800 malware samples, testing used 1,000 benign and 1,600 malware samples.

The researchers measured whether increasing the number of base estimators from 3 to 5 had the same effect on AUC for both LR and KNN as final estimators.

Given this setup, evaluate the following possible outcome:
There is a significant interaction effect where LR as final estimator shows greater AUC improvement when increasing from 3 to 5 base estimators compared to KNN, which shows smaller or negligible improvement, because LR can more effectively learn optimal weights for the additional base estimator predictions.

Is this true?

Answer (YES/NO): NO